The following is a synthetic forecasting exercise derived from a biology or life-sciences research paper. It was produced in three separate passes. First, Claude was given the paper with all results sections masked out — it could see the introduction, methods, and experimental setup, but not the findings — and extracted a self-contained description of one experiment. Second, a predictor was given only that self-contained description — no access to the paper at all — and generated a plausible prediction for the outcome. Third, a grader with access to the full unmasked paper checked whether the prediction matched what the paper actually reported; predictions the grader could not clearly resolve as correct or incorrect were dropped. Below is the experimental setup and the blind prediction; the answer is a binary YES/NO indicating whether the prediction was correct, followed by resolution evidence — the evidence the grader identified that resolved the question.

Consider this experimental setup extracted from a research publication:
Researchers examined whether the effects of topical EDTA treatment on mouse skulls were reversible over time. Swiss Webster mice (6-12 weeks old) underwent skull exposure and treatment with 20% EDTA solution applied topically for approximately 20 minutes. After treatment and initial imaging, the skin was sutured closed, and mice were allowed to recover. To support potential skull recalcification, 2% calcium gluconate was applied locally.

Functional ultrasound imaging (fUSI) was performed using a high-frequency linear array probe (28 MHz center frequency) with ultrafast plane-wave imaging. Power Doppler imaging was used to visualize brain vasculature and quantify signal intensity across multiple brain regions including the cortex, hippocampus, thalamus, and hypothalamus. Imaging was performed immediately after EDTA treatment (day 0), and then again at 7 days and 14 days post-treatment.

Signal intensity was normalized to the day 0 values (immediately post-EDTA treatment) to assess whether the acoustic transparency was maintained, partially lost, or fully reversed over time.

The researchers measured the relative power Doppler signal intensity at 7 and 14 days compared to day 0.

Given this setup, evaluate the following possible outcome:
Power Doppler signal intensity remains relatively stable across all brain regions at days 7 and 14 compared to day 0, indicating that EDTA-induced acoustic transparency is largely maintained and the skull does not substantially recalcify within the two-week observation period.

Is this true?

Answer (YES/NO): NO